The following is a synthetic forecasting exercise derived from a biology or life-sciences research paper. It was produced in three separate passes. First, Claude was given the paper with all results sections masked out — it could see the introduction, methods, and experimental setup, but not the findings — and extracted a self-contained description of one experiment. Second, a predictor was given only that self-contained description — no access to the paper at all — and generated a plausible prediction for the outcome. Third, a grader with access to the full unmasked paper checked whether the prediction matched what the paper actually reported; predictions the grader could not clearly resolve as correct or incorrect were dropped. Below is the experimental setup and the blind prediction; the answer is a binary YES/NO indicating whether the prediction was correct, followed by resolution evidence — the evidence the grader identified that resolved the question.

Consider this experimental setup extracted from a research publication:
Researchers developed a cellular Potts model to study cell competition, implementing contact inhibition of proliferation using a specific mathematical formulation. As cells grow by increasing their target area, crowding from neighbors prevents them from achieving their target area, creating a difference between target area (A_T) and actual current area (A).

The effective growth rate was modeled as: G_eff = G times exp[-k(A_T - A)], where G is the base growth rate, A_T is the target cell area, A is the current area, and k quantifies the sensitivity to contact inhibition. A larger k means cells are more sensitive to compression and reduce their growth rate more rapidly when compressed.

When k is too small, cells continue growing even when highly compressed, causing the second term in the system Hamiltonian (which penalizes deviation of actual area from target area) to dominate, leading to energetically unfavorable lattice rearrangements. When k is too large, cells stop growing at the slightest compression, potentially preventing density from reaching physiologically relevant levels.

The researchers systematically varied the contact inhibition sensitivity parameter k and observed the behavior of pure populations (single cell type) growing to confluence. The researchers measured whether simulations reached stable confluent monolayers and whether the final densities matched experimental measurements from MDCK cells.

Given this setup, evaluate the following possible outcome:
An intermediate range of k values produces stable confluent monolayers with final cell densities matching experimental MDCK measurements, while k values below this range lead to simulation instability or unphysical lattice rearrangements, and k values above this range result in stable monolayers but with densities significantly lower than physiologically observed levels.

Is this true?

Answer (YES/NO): NO